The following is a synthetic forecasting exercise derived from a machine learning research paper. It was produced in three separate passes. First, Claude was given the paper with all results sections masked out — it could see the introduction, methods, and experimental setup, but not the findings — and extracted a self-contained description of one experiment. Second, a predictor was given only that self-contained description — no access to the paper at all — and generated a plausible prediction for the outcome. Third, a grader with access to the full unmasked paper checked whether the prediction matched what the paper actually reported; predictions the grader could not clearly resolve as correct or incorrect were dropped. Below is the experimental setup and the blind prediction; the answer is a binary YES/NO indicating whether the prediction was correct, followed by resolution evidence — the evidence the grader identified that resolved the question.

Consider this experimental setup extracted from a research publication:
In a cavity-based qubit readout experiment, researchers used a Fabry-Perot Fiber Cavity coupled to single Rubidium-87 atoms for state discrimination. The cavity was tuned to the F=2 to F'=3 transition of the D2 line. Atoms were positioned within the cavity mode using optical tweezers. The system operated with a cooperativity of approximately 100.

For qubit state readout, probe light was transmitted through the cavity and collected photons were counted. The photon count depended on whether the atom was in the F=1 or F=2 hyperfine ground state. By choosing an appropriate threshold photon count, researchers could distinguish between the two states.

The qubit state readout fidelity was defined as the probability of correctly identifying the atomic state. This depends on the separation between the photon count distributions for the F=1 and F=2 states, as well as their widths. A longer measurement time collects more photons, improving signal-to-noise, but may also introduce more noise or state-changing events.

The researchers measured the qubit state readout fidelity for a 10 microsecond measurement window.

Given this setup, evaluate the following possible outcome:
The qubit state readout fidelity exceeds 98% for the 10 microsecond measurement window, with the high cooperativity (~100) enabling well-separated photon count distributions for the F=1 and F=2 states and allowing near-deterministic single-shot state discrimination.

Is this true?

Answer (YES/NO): YES